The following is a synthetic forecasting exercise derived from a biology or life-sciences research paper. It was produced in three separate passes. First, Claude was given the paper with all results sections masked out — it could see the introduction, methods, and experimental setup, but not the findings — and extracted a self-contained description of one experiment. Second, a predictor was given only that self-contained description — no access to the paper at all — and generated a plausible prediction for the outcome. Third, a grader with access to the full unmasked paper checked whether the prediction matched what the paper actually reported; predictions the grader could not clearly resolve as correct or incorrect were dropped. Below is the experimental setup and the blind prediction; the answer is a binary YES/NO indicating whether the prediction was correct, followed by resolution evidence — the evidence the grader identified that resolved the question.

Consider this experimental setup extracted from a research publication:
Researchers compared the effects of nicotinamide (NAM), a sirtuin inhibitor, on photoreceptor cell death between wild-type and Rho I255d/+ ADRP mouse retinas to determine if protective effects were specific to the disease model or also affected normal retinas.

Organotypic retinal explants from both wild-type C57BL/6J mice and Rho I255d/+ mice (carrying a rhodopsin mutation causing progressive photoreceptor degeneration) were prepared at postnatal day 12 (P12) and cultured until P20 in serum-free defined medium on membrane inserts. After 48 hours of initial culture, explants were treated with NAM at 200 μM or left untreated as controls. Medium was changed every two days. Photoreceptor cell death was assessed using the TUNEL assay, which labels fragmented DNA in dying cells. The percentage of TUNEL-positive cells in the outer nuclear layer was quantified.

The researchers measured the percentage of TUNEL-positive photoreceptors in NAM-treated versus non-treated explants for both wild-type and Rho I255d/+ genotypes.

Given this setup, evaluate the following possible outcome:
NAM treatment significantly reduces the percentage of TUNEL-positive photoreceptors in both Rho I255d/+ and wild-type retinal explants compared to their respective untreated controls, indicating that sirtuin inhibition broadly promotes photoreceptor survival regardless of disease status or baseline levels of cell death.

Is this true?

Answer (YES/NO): NO